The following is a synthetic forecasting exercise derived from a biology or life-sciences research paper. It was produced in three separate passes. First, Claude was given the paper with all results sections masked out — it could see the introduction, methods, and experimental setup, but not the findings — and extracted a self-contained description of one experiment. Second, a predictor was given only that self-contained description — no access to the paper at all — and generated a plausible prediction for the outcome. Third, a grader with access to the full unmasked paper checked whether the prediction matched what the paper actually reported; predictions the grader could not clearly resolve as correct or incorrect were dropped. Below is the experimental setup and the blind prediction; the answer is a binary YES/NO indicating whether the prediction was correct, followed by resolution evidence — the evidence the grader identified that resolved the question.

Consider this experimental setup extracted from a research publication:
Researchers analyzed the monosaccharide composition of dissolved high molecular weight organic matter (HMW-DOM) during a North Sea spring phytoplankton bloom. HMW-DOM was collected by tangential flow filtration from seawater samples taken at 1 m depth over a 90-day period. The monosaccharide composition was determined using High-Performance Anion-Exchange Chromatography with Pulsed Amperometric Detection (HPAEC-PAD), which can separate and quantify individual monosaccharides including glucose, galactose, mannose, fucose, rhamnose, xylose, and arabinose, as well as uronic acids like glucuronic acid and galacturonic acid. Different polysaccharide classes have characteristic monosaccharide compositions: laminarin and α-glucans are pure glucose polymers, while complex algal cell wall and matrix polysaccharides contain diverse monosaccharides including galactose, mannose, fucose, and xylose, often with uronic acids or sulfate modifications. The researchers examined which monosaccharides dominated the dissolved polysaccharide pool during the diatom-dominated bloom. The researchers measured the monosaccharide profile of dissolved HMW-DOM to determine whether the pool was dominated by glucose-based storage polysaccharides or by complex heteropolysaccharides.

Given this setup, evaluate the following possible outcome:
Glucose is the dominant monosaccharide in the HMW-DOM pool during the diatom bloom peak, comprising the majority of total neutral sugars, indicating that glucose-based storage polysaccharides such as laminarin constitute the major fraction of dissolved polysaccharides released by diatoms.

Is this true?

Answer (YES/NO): YES